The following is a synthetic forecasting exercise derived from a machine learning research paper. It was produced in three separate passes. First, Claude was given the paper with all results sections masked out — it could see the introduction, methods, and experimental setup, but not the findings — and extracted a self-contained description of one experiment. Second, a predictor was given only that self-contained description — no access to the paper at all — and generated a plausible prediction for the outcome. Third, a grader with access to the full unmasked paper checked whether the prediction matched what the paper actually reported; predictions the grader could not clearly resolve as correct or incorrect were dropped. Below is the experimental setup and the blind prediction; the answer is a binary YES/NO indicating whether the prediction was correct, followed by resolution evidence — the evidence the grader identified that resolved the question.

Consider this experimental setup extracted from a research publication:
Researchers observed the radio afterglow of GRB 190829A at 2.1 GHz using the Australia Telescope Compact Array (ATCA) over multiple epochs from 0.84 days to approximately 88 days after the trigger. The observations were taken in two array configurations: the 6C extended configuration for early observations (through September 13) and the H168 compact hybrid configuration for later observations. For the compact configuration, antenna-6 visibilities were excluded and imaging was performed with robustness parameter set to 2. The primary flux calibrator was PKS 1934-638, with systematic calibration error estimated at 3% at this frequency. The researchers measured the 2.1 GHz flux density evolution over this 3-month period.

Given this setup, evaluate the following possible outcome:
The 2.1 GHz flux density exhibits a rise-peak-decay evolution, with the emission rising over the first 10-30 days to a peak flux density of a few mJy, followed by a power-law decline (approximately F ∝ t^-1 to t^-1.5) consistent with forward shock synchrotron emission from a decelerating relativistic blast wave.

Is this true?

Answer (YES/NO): NO